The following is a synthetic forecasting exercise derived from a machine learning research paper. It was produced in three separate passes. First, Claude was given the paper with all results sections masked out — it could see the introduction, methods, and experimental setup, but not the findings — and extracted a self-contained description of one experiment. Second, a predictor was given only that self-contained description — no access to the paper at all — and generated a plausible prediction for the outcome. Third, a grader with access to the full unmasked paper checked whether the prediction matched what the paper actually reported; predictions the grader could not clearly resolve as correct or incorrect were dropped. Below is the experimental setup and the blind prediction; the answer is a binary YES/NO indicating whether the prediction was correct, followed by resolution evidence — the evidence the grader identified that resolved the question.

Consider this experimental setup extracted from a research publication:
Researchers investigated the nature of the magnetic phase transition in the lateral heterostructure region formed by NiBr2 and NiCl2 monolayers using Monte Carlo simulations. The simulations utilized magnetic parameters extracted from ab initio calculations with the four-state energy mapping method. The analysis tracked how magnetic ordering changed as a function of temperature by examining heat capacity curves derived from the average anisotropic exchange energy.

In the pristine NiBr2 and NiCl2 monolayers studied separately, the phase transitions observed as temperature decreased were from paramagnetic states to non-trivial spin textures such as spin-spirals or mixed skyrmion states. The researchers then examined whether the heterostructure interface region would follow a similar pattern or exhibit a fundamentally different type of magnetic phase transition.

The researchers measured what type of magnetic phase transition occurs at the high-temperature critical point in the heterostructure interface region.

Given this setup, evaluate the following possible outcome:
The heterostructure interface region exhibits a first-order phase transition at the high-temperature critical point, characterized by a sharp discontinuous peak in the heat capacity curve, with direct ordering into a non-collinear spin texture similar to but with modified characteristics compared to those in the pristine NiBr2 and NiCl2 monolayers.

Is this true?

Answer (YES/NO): NO